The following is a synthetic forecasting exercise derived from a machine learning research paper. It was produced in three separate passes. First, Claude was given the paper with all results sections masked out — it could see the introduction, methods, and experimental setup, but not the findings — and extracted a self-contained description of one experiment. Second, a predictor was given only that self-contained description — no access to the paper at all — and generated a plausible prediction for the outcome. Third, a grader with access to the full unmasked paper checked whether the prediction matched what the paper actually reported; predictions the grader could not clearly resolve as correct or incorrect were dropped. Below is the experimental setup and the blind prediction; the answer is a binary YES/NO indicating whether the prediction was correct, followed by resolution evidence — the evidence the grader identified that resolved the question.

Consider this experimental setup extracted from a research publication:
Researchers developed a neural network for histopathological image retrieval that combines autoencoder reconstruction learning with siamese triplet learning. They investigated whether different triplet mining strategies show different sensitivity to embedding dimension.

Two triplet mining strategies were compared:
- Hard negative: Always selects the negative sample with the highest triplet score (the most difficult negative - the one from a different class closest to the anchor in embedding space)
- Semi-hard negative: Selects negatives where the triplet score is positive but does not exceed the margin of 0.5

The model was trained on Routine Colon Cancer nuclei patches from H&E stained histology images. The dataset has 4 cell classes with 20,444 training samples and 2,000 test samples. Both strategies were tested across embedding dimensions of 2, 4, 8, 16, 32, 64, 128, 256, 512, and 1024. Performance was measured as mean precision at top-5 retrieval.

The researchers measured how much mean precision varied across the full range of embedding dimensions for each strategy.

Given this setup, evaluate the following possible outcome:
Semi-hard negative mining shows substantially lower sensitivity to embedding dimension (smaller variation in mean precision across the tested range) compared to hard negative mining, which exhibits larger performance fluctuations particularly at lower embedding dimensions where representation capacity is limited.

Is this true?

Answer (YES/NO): NO